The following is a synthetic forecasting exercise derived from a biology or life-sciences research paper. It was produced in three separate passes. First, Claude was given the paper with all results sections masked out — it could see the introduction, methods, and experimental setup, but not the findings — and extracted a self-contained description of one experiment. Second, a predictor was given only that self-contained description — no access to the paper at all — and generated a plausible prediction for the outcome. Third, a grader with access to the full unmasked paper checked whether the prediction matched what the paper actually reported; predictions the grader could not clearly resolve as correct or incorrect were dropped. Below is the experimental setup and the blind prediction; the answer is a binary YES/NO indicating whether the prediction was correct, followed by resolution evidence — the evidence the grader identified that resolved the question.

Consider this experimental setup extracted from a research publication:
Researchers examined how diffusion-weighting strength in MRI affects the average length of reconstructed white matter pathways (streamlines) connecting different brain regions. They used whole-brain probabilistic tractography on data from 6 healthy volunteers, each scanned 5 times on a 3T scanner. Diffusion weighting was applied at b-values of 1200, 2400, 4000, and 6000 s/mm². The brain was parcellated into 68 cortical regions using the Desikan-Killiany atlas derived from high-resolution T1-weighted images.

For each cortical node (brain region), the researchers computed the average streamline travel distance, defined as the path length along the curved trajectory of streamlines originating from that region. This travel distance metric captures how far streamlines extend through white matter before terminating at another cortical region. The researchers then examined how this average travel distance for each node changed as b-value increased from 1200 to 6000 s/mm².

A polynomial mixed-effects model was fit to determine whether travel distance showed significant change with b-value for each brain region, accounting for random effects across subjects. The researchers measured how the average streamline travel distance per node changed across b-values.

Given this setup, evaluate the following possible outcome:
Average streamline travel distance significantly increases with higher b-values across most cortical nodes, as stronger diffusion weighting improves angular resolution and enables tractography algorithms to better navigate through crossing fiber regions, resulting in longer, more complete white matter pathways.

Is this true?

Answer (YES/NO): NO